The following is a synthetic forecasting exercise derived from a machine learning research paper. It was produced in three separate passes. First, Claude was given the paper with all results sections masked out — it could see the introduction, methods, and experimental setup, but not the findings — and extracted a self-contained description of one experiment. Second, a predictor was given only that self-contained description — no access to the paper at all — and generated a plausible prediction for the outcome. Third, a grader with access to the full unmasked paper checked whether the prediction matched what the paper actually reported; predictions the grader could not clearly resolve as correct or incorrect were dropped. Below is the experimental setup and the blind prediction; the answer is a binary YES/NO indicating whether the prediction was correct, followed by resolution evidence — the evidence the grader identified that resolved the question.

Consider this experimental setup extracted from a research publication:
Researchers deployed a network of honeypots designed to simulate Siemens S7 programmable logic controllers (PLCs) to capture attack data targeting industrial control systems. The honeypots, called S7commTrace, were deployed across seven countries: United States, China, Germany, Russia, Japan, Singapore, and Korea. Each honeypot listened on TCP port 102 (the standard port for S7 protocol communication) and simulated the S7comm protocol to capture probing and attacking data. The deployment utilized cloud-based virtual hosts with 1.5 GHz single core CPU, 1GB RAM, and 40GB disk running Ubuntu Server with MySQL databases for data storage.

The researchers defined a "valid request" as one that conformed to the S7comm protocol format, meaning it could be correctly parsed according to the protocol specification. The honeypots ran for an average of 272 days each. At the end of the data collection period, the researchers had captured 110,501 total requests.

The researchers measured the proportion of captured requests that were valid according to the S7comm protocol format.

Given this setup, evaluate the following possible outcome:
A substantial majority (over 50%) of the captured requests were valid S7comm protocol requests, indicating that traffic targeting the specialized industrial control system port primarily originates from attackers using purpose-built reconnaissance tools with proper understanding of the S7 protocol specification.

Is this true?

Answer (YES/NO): NO